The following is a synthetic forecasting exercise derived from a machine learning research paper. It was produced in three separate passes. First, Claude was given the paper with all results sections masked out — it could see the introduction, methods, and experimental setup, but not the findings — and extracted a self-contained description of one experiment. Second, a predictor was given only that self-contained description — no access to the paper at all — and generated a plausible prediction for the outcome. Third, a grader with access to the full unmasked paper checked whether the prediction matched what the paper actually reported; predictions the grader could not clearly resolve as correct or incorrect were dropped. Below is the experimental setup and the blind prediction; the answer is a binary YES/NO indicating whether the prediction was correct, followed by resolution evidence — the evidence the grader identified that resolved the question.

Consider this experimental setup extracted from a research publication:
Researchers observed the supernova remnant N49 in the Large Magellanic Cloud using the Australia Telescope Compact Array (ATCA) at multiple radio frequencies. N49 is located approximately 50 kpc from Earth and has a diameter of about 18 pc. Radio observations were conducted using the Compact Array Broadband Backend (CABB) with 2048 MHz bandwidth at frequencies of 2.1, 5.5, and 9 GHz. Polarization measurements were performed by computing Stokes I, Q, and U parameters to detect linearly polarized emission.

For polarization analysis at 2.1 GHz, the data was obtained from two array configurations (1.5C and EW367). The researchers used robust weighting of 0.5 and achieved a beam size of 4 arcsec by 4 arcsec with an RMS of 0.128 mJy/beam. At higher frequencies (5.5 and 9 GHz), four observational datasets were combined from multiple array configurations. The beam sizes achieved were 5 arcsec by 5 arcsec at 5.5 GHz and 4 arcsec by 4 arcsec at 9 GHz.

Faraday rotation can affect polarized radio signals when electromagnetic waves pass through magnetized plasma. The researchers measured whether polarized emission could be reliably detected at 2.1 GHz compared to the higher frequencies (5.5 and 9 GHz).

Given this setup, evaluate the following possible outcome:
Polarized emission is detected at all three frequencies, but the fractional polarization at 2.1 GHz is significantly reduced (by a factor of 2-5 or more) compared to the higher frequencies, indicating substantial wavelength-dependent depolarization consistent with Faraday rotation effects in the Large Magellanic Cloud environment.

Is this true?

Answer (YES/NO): NO